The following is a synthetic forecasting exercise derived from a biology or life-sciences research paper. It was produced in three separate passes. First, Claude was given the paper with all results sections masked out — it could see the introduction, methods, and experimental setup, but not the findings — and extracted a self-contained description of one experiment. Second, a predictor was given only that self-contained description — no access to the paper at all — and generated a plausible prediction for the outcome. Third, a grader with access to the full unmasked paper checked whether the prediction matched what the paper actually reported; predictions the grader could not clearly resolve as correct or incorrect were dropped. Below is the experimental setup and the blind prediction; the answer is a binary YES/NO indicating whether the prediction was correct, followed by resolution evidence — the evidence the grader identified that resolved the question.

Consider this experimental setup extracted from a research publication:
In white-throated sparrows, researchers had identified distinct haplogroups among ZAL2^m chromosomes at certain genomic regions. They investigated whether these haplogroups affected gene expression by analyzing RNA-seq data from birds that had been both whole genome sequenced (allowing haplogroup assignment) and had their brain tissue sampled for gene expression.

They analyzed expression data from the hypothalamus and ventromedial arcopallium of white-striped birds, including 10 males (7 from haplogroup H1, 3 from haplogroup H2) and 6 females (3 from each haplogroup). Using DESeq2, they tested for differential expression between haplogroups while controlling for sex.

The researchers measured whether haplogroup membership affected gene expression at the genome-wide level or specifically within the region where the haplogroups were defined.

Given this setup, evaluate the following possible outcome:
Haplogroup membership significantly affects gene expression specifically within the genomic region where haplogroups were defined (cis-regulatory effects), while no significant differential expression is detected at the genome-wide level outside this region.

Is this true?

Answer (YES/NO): NO